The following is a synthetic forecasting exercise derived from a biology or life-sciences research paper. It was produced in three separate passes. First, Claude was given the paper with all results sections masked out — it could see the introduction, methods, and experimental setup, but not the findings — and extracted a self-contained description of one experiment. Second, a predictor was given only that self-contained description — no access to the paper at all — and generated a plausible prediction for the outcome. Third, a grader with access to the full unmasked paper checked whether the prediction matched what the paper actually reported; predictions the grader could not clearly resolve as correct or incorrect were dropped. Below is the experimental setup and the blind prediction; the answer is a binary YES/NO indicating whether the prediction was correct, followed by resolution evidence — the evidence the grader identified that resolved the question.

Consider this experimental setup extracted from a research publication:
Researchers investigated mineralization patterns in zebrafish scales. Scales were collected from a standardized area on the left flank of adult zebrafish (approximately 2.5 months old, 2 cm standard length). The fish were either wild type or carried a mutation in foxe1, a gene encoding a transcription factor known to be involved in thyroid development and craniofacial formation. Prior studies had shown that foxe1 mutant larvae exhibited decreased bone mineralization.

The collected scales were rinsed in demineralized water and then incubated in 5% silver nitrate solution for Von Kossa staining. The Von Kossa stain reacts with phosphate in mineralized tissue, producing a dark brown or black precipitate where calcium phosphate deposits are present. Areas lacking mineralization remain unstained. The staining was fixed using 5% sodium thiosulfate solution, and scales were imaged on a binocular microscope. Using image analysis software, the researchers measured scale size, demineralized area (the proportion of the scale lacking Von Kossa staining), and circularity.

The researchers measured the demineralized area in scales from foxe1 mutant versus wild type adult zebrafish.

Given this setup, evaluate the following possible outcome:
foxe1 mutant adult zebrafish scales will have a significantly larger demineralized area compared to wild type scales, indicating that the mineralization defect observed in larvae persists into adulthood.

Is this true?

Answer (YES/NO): NO